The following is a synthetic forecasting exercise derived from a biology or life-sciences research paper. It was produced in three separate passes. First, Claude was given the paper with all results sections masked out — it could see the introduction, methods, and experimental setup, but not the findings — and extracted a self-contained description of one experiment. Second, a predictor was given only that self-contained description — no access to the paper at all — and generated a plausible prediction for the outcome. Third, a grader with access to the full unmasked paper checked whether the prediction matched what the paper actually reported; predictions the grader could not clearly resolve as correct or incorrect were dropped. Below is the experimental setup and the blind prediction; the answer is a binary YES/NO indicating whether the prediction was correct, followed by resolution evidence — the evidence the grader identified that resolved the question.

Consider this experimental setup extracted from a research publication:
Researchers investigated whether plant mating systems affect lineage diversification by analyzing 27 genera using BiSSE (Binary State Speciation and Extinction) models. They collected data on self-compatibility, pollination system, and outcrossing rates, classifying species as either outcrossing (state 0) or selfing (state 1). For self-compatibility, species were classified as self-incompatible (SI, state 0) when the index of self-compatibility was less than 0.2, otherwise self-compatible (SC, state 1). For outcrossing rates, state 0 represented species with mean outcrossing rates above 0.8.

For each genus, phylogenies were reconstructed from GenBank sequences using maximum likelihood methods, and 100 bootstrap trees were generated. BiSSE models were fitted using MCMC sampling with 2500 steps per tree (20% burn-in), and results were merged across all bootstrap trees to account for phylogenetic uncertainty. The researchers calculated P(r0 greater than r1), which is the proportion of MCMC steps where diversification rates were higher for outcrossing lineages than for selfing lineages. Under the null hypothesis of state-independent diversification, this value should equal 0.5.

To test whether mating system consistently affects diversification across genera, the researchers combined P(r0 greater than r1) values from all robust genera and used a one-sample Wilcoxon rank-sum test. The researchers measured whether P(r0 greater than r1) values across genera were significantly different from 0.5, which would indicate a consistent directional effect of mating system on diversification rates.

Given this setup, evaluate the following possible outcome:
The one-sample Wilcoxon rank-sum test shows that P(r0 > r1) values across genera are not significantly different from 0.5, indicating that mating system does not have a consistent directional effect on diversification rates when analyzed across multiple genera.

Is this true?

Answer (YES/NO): NO